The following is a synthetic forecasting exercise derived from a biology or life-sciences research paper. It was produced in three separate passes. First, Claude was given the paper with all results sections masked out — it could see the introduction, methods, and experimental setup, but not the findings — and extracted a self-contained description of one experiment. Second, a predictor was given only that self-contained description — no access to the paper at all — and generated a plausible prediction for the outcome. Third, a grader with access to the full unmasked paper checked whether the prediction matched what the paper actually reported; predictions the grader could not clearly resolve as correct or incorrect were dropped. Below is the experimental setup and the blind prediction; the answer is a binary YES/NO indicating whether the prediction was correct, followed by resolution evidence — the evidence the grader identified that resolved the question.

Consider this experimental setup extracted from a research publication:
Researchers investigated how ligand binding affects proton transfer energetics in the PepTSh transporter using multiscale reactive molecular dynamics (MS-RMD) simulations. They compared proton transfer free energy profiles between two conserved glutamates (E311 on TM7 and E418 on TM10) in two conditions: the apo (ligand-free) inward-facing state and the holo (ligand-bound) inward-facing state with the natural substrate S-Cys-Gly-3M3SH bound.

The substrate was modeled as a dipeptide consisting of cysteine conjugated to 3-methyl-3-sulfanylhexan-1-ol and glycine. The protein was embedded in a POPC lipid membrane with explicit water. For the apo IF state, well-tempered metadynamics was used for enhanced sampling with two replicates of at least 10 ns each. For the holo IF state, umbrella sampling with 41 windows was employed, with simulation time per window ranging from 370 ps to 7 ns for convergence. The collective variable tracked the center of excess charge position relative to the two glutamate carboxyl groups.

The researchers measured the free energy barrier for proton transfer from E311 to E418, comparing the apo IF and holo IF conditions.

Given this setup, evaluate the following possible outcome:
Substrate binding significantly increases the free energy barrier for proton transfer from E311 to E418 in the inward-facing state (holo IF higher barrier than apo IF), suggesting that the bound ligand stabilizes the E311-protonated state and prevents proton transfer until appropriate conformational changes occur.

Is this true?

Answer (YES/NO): NO